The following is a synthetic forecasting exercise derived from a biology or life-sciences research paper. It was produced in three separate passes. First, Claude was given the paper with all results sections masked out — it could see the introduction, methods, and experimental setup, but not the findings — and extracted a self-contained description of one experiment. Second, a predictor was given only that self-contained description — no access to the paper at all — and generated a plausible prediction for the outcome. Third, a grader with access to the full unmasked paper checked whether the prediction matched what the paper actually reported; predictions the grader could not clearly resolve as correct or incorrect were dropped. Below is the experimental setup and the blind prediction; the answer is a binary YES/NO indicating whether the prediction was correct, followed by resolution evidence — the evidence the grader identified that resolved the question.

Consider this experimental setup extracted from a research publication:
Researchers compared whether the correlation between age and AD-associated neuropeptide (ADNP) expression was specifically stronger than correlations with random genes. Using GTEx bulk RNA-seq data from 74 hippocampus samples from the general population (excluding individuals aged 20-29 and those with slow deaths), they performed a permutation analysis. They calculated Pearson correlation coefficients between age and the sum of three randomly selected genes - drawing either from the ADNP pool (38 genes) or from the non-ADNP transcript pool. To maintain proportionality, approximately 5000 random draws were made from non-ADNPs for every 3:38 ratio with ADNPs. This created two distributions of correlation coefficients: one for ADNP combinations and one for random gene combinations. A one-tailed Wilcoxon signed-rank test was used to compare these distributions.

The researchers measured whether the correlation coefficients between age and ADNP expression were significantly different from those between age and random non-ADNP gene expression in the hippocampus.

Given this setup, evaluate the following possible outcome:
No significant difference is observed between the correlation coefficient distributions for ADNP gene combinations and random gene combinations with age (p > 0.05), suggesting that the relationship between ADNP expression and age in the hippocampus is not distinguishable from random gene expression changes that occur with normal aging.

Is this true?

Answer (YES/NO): NO